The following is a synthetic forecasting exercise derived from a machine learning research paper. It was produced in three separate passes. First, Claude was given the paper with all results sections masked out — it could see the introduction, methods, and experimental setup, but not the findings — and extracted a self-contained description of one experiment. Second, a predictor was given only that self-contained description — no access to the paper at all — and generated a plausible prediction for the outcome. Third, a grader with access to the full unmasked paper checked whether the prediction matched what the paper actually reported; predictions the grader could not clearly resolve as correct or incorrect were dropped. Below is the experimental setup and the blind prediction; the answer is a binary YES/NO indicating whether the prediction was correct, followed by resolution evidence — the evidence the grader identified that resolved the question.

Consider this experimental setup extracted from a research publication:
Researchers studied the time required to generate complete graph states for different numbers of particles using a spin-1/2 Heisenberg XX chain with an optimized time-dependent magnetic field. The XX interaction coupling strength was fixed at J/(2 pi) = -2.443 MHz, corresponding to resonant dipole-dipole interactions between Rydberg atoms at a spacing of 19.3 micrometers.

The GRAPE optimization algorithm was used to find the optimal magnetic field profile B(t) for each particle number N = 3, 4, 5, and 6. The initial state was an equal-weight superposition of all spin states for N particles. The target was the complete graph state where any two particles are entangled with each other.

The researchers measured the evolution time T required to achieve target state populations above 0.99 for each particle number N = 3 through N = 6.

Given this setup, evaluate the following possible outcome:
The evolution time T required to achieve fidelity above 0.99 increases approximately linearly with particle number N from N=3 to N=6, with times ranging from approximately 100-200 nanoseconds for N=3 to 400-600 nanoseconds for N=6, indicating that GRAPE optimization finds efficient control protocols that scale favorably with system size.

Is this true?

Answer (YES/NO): NO